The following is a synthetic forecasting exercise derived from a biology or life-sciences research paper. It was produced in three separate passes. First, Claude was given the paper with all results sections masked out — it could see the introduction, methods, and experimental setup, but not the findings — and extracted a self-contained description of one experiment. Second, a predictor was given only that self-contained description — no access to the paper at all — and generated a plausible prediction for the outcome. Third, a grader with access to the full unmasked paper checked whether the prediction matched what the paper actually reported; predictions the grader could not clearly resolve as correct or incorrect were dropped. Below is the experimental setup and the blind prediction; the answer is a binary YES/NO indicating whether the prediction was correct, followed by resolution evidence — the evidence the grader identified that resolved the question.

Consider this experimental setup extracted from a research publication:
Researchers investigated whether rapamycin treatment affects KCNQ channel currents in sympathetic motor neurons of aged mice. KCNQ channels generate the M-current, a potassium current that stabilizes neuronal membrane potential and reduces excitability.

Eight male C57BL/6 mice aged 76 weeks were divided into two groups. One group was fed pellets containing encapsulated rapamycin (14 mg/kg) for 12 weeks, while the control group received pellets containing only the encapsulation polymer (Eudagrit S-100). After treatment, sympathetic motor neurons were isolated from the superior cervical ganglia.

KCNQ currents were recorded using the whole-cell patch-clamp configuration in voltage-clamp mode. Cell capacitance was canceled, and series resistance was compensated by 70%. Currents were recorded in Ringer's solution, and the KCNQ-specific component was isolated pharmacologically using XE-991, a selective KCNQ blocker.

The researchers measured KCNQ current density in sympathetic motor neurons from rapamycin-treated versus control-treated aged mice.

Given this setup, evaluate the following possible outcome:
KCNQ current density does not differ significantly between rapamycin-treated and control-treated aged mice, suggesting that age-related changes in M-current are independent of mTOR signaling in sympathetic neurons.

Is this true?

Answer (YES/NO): NO